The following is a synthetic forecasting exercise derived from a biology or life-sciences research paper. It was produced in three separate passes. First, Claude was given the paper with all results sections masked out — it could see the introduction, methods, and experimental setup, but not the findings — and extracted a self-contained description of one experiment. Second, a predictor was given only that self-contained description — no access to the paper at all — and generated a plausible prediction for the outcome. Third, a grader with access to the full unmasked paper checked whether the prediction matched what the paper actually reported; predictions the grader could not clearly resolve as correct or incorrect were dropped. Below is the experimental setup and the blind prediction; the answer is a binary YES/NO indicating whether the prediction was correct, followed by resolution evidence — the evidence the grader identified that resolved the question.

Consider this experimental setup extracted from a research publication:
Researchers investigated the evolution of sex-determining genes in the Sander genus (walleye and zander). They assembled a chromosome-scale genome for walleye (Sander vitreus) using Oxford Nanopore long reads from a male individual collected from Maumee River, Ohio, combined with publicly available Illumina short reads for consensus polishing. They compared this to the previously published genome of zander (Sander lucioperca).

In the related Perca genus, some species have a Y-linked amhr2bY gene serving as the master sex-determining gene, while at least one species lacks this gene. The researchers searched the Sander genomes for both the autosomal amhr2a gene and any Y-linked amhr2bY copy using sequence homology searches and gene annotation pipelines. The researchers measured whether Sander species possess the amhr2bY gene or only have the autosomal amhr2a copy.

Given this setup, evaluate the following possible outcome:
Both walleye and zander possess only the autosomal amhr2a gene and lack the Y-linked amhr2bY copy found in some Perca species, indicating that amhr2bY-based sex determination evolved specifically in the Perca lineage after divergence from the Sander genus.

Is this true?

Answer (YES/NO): NO